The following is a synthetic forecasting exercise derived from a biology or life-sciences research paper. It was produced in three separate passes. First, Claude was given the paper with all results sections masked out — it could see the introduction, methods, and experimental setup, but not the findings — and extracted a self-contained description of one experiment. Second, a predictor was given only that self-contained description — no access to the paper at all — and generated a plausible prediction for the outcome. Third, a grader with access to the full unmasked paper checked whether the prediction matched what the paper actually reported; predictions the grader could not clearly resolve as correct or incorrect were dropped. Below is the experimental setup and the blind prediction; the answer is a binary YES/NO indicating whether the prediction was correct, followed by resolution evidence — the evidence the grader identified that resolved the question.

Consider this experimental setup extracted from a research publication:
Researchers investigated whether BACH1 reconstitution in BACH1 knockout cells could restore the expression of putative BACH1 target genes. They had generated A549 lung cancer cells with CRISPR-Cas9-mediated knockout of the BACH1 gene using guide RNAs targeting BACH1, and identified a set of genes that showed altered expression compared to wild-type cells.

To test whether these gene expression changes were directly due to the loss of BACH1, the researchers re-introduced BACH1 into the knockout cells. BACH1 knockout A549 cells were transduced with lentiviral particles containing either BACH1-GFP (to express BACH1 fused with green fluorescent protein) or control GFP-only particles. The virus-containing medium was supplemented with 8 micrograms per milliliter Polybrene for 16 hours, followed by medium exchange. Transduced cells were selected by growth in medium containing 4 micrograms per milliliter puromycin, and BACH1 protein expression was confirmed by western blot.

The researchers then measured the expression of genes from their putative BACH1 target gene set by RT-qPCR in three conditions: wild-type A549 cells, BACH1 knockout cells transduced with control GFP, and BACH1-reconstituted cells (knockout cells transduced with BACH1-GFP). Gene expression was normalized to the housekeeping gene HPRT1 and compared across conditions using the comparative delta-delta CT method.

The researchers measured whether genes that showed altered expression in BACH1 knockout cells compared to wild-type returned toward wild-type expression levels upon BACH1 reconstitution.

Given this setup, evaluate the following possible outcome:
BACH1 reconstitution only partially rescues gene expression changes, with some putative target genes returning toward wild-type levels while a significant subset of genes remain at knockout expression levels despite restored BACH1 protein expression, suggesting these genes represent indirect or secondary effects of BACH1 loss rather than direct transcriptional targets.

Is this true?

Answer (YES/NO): NO